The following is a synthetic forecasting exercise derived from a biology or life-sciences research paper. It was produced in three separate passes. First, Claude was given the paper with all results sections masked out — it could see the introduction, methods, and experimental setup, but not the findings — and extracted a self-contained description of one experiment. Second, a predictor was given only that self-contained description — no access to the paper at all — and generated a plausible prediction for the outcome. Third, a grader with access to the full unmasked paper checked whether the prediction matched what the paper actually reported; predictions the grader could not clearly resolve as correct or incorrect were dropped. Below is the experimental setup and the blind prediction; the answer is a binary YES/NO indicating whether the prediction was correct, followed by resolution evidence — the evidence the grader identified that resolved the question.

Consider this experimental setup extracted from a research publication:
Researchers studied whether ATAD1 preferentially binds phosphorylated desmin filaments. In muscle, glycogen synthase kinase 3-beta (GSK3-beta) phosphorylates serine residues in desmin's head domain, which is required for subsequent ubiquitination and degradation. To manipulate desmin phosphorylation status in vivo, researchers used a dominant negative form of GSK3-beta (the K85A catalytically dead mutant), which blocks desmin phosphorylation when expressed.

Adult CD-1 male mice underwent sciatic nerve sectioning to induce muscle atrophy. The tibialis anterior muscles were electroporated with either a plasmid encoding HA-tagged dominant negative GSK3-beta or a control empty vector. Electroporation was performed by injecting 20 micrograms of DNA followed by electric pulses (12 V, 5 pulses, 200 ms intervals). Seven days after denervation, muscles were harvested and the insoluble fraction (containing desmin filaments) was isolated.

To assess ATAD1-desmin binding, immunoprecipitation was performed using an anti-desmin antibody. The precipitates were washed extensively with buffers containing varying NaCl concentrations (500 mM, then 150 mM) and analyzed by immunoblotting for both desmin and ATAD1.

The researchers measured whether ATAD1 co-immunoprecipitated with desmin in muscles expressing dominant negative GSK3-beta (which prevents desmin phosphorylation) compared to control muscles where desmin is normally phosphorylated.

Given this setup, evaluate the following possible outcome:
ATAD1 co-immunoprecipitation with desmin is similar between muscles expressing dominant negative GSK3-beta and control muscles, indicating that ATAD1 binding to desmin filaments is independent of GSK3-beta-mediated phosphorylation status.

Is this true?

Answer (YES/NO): NO